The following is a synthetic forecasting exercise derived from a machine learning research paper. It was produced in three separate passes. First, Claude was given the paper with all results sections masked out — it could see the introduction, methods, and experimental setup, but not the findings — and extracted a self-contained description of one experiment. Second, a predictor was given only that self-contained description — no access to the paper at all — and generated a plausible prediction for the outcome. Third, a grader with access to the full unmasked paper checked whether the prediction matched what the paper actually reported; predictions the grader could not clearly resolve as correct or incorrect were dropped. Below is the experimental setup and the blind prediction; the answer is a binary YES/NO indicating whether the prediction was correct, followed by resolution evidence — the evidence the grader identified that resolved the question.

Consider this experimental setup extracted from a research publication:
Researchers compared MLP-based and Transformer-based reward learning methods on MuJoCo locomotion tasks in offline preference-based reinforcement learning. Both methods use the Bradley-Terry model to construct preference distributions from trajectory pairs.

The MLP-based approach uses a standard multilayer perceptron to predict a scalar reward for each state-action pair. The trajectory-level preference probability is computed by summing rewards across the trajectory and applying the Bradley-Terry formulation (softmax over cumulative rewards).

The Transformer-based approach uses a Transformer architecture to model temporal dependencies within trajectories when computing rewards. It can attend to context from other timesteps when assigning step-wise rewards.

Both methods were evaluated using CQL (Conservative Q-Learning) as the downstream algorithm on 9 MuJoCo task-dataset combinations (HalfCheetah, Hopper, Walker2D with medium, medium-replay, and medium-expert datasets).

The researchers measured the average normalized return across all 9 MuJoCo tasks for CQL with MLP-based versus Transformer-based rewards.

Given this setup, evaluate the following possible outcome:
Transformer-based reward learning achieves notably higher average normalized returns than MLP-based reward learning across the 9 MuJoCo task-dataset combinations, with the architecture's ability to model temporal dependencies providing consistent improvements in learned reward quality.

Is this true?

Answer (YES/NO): NO